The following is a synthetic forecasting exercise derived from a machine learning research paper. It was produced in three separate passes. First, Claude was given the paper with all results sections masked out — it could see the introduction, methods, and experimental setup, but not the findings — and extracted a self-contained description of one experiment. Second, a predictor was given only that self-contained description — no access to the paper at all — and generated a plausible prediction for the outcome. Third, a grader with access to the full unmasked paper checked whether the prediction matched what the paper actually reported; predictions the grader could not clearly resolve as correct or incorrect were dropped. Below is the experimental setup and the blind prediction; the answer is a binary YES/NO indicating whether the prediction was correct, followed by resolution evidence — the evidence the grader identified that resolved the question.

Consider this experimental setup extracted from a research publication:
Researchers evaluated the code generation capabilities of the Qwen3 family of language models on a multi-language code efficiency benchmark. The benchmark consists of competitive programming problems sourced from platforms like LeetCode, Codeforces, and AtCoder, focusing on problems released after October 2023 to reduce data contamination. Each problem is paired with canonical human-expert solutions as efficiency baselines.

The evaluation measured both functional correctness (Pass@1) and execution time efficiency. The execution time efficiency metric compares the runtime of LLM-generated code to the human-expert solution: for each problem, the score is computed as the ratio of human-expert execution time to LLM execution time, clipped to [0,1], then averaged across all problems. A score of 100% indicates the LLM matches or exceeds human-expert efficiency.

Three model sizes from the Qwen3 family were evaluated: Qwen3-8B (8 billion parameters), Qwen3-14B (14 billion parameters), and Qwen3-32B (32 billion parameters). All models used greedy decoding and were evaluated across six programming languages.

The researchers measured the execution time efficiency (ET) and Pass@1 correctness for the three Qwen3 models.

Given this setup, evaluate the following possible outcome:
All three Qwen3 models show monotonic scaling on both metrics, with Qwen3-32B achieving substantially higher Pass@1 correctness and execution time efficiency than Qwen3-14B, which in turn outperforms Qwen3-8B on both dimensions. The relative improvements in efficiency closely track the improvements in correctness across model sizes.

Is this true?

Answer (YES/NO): NO